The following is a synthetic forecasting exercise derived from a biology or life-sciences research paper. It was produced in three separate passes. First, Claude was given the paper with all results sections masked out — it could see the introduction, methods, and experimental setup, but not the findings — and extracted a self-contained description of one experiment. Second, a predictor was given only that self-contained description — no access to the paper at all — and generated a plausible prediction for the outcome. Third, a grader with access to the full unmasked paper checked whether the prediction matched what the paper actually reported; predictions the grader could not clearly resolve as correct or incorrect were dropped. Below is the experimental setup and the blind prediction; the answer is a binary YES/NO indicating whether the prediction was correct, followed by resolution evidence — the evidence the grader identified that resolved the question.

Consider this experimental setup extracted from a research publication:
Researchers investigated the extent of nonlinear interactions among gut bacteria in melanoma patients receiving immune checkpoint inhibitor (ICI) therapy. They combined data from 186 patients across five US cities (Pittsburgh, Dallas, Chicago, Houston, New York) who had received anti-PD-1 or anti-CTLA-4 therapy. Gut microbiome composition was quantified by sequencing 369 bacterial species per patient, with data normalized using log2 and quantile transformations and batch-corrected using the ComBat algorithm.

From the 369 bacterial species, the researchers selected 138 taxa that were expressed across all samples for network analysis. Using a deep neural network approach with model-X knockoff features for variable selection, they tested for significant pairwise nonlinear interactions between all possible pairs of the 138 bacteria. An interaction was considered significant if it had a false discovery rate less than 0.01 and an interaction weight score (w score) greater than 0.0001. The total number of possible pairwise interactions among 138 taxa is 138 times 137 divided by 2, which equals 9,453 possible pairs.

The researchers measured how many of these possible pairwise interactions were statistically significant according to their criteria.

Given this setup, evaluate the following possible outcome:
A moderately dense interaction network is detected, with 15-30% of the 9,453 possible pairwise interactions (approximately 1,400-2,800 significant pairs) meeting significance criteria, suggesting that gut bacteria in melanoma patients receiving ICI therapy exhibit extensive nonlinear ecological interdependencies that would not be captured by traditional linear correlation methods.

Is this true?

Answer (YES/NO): YES